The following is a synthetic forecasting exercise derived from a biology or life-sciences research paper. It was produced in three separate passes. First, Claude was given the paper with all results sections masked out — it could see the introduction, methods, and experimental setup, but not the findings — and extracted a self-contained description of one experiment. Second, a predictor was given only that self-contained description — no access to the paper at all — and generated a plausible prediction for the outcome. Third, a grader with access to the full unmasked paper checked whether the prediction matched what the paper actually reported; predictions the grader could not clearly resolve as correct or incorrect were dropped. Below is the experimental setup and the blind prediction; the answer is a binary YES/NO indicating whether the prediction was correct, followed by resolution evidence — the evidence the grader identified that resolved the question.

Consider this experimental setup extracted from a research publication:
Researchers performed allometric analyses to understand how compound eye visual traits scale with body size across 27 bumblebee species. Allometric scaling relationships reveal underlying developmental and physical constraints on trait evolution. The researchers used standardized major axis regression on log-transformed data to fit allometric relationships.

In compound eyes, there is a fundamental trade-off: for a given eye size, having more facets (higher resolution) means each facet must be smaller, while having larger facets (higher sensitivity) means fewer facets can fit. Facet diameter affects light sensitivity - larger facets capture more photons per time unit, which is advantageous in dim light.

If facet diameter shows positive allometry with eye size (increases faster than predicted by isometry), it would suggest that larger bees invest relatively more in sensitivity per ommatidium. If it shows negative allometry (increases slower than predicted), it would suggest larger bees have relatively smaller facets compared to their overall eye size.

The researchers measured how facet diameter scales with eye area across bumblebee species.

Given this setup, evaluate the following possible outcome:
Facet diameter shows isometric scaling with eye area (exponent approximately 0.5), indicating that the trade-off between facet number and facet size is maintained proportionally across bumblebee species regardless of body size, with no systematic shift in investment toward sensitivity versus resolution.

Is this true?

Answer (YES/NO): NO